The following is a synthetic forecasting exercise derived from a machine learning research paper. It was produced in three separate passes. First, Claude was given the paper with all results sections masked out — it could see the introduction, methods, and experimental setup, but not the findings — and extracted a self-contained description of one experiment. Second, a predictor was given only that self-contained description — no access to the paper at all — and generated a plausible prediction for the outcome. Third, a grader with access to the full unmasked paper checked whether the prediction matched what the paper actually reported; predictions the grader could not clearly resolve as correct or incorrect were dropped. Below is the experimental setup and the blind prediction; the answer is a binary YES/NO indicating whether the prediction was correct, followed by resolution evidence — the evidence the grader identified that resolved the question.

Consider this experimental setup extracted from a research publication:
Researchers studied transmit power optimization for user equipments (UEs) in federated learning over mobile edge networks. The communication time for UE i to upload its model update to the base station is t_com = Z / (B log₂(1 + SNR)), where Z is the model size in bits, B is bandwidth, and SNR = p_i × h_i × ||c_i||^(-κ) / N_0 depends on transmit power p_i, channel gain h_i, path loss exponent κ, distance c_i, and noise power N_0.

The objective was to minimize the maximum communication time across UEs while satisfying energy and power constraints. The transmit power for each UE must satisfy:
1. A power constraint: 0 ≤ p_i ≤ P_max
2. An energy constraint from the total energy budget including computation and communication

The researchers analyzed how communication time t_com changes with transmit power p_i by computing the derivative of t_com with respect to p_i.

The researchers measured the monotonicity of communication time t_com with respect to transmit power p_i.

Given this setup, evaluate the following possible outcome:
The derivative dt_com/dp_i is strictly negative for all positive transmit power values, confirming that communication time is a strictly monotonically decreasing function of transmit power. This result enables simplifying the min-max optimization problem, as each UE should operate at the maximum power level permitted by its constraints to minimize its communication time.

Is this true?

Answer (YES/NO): YES